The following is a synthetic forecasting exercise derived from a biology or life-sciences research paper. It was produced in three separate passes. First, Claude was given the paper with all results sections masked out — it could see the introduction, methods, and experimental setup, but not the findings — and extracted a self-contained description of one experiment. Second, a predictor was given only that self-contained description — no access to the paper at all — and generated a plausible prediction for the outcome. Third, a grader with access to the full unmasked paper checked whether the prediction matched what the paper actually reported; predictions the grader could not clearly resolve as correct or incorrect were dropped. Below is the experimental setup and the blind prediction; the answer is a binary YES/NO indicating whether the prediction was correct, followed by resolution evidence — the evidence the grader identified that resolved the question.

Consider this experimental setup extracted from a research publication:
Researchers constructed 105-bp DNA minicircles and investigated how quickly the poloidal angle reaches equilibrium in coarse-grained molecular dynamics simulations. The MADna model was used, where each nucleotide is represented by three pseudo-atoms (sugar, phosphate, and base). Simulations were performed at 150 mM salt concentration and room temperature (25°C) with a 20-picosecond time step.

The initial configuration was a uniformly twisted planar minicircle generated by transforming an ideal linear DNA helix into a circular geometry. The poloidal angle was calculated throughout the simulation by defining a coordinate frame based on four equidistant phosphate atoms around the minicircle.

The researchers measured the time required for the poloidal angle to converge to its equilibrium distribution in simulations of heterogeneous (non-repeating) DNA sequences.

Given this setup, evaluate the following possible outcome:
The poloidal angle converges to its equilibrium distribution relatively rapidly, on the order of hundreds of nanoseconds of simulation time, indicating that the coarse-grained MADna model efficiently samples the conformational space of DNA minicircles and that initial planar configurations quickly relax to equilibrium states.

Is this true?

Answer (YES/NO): NO